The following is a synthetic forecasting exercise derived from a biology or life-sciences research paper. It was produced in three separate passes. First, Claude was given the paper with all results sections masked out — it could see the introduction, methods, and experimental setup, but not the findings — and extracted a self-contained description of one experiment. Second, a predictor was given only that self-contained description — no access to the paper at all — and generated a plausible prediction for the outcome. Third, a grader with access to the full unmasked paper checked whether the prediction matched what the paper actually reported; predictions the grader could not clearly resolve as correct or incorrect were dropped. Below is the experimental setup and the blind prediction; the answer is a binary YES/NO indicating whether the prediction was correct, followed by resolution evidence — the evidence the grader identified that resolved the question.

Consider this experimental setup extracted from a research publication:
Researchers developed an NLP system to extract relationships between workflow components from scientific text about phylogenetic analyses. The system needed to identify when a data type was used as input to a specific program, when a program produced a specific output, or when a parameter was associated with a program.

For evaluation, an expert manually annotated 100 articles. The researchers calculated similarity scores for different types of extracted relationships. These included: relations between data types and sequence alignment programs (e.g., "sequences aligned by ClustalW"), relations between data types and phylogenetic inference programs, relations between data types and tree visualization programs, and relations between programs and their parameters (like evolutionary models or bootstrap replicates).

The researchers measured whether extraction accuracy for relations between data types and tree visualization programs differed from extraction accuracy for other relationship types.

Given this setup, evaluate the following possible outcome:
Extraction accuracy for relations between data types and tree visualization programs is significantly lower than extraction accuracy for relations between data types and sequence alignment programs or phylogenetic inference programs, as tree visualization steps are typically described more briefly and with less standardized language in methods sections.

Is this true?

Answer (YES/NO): NO